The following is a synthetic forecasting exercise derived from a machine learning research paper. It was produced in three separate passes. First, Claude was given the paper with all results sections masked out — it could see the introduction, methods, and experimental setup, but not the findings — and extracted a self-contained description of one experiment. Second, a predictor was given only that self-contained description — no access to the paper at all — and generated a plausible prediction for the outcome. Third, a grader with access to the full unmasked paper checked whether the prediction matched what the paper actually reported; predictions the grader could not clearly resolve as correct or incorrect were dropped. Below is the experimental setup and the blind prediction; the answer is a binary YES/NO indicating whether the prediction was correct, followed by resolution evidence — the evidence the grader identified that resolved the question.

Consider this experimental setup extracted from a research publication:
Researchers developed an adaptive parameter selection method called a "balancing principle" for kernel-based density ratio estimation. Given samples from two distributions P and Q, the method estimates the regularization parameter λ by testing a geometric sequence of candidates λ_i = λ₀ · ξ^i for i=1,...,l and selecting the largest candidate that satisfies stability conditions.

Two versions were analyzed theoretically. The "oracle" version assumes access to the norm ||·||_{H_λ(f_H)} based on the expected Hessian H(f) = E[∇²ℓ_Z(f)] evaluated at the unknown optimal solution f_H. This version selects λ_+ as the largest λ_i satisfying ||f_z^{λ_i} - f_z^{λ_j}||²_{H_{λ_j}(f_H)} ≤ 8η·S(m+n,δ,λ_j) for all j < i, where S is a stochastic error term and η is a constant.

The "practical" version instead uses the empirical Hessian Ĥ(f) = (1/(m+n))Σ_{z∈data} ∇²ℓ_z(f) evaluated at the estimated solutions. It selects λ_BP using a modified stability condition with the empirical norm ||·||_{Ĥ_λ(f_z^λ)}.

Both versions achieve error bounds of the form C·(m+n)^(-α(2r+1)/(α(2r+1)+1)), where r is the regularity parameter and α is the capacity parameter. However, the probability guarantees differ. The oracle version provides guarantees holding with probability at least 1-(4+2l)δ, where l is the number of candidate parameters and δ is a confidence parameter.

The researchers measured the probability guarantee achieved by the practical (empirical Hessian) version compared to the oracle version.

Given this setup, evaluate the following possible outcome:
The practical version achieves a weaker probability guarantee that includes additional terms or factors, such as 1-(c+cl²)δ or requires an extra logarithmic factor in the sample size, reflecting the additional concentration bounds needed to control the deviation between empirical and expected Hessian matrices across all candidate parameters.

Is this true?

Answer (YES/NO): NO